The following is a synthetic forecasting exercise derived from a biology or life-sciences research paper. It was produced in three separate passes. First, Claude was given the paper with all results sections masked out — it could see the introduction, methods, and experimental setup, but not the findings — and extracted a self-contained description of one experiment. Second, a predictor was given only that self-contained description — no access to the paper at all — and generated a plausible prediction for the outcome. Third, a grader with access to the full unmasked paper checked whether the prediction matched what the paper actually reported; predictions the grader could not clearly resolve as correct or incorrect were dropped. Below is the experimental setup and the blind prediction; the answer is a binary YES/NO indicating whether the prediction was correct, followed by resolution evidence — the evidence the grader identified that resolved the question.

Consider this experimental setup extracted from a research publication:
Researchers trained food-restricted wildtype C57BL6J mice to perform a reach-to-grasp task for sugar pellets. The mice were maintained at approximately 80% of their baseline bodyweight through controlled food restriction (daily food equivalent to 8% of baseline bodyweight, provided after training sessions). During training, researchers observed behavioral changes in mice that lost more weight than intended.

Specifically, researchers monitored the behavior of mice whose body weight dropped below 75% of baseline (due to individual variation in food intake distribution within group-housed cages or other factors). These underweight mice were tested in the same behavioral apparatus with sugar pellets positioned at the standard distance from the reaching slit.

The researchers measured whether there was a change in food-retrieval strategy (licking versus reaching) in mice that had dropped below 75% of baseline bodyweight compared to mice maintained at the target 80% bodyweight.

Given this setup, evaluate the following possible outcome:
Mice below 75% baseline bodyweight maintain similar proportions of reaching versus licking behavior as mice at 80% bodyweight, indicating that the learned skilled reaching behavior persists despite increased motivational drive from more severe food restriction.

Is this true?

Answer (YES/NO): NO